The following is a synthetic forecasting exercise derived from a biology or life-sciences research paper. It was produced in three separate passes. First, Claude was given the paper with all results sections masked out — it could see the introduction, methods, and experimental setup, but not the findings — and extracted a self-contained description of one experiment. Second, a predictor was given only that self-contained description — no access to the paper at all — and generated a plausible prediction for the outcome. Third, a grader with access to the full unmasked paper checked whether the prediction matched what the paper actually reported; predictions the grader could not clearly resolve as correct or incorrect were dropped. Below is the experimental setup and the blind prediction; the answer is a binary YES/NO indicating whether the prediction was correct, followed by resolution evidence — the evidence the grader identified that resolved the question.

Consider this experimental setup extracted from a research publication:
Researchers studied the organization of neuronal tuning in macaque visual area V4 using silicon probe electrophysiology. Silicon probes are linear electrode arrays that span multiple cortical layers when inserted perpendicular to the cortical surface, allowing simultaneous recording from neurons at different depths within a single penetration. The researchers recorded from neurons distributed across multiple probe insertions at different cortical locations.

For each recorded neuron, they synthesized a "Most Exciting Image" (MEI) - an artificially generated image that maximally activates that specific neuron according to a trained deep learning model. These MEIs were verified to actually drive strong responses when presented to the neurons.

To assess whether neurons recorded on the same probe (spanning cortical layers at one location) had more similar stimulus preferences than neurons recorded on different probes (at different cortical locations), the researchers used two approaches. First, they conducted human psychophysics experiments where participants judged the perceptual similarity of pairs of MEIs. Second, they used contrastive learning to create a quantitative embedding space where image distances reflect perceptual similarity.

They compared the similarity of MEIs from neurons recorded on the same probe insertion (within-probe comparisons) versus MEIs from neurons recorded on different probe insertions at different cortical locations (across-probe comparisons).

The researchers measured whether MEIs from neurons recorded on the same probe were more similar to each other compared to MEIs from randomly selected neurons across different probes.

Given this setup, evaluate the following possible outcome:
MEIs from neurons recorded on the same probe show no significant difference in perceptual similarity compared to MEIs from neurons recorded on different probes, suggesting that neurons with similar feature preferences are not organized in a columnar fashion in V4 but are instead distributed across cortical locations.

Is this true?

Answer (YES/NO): NO